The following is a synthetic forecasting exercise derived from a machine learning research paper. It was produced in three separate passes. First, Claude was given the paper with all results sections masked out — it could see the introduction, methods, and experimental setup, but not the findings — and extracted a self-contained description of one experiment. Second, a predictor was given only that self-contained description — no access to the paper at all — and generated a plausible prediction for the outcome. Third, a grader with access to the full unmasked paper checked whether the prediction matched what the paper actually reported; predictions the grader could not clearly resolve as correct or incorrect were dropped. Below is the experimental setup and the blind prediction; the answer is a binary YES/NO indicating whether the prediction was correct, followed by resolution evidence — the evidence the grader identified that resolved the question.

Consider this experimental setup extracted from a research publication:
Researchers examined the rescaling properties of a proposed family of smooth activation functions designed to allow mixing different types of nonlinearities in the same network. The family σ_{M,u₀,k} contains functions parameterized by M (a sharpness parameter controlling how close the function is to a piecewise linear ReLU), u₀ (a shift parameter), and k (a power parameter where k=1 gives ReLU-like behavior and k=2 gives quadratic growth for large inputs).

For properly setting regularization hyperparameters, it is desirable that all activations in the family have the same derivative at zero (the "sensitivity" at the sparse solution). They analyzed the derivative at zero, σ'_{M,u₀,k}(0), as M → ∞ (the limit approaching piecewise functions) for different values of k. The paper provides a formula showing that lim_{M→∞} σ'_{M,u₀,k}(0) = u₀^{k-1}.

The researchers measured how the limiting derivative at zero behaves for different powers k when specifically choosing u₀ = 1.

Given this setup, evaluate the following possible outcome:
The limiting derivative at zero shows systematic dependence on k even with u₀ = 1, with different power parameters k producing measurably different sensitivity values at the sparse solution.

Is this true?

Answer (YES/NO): NO